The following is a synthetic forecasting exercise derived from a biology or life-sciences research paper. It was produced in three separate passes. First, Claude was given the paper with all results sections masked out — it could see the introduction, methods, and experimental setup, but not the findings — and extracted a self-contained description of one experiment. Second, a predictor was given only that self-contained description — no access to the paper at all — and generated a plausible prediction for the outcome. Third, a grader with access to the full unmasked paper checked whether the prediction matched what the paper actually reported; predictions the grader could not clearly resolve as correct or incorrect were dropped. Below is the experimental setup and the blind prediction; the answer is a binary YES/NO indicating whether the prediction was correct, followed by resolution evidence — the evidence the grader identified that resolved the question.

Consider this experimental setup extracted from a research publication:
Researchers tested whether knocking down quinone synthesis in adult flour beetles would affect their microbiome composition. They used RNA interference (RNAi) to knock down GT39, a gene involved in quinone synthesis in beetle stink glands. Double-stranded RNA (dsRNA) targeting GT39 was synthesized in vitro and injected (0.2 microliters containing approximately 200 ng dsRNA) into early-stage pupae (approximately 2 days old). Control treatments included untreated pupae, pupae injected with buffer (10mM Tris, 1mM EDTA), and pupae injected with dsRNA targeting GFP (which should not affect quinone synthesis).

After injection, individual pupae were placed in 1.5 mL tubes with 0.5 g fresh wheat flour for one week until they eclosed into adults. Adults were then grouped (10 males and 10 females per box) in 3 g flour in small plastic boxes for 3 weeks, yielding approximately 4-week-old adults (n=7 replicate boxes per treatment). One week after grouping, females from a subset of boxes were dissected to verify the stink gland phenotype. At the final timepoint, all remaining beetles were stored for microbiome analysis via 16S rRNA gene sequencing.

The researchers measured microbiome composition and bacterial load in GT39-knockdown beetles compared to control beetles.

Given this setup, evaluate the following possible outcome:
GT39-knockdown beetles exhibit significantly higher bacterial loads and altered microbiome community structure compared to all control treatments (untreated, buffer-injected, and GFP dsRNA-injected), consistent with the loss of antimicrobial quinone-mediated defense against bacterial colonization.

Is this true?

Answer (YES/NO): NO